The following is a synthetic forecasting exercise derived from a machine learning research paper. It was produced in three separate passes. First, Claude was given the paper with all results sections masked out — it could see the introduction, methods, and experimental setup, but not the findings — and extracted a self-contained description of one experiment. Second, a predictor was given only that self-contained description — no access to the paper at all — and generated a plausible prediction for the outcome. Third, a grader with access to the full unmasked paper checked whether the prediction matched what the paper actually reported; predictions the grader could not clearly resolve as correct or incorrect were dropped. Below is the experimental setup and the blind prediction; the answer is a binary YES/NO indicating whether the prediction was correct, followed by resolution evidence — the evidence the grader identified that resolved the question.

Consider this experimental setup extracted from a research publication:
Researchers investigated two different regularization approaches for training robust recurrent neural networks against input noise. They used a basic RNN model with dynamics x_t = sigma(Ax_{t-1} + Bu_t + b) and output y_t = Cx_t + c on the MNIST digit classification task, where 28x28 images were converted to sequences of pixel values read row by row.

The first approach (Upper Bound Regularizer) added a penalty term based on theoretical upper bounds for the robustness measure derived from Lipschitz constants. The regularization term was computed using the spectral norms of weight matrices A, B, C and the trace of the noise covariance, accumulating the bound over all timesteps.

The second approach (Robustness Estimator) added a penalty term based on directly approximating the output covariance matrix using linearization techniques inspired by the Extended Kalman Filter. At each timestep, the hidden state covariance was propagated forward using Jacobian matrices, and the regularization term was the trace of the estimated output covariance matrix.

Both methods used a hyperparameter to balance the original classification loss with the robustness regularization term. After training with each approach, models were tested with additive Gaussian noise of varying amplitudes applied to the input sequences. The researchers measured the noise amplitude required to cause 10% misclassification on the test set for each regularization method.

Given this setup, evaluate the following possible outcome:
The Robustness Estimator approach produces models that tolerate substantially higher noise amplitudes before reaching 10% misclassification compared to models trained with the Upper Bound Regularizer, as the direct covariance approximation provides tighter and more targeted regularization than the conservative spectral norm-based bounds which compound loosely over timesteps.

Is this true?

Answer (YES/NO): YES